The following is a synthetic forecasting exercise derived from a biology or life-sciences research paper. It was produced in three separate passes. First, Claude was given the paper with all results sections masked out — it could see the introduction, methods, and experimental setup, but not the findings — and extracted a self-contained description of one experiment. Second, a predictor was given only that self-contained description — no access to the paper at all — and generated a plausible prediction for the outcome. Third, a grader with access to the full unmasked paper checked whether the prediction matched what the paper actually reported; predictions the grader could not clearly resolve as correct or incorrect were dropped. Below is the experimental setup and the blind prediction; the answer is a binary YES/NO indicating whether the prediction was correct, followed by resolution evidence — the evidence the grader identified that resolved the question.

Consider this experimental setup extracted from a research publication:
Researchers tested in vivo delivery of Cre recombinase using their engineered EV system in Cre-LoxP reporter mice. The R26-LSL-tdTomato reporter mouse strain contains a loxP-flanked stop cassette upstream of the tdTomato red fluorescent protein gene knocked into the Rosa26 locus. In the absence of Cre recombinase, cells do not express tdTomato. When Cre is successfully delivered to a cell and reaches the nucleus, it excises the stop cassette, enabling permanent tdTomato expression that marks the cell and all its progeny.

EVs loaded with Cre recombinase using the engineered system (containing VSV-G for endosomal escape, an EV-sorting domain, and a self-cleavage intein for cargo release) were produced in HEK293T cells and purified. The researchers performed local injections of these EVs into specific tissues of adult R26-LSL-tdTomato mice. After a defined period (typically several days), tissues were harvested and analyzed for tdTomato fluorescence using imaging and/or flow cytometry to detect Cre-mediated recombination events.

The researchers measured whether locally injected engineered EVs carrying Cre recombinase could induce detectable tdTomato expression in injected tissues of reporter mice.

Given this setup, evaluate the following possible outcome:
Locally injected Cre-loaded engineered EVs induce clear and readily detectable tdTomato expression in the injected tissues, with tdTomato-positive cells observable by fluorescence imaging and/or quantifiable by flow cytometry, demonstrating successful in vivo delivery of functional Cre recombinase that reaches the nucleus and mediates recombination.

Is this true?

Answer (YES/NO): YES